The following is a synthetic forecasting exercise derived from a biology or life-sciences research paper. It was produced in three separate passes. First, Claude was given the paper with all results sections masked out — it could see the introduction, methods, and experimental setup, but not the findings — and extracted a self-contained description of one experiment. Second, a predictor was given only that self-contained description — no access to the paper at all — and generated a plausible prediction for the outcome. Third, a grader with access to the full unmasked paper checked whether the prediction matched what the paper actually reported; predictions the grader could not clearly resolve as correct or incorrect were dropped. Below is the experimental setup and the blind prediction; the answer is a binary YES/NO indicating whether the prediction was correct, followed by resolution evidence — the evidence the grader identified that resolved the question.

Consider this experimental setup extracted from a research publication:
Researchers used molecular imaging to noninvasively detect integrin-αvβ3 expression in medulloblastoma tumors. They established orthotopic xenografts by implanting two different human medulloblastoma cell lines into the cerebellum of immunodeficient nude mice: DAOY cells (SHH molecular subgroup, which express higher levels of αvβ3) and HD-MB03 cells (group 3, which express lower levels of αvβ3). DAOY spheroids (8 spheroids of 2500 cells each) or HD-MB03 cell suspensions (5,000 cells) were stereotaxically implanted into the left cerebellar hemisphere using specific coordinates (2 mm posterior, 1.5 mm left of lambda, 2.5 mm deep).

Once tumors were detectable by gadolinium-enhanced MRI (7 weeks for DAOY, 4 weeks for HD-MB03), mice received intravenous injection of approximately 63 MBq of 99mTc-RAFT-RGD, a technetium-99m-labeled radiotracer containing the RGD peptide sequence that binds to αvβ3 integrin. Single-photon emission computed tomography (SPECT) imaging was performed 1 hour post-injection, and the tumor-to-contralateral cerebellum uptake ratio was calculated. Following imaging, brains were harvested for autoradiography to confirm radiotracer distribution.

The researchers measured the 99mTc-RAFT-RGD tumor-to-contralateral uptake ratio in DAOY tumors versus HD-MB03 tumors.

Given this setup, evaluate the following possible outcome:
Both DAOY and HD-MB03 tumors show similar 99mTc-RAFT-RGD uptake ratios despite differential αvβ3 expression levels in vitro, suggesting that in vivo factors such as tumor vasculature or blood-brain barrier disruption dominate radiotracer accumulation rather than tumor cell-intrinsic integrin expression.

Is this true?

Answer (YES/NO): NO